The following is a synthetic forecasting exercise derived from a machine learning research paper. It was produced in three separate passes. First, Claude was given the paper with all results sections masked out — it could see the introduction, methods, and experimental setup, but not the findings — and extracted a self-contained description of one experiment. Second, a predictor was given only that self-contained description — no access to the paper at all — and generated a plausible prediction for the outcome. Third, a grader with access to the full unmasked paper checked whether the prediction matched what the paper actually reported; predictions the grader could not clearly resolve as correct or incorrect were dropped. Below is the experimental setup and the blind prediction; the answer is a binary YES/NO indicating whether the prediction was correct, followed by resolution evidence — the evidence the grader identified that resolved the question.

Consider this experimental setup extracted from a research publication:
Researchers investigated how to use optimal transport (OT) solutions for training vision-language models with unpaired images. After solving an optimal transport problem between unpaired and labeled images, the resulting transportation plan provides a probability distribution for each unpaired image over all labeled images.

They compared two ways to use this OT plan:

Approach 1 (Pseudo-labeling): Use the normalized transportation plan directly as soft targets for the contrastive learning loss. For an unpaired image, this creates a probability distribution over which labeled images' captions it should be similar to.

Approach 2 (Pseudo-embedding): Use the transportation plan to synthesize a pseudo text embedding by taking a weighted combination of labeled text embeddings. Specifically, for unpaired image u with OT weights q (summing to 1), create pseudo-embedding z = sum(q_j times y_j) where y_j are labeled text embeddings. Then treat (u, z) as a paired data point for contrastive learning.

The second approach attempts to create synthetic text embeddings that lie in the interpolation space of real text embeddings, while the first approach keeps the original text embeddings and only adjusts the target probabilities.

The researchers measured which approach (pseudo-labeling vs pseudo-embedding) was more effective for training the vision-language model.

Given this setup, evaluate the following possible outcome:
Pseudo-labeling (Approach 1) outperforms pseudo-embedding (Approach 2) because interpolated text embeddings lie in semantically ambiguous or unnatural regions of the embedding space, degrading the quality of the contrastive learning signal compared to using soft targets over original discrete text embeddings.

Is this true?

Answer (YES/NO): YES